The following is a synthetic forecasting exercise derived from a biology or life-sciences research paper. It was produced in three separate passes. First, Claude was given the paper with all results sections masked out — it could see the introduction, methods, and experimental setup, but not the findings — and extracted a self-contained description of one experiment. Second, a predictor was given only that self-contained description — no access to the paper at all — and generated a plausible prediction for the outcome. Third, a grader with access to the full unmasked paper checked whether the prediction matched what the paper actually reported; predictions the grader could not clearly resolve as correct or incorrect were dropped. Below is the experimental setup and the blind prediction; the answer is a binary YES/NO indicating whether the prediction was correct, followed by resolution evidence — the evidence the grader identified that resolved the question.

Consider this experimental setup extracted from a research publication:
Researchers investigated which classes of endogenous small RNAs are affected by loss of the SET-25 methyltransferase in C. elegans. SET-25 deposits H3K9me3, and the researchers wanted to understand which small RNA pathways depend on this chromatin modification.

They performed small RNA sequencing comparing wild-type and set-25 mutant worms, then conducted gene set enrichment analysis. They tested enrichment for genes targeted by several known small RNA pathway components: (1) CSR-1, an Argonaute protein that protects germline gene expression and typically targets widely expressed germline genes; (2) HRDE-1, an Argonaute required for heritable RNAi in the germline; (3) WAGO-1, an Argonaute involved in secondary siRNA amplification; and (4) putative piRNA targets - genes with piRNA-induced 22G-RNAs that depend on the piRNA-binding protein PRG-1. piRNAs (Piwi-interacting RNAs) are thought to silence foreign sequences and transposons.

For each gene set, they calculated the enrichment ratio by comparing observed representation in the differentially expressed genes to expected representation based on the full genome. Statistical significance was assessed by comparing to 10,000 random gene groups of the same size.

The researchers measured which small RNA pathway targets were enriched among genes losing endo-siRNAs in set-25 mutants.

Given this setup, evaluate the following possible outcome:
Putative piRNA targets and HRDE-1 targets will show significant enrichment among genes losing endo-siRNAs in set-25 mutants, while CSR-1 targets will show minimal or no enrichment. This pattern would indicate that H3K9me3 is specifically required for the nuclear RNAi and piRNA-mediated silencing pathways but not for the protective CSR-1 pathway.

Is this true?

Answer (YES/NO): NO